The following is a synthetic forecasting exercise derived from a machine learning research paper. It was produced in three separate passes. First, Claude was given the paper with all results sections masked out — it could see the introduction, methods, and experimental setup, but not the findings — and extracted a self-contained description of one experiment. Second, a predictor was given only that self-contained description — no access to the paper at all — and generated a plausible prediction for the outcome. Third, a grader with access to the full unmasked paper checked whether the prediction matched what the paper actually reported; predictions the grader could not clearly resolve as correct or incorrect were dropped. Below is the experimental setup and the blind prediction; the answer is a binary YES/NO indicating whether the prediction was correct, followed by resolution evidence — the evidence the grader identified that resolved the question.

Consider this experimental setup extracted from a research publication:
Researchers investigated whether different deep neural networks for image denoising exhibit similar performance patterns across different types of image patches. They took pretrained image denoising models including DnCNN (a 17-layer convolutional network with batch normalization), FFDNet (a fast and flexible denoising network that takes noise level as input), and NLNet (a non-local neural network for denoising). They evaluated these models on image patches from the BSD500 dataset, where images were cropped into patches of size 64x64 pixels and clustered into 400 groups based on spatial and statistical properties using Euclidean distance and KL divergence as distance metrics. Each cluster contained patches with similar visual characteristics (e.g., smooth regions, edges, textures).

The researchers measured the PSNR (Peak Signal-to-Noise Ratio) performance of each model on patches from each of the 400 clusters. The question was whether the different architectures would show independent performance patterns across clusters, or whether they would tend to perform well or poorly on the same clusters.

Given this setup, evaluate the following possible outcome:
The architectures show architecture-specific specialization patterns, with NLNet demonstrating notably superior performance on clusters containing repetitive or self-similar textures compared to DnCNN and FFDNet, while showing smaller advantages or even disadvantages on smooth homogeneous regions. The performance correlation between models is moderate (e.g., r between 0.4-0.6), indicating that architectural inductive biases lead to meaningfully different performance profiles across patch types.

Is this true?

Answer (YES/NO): NO